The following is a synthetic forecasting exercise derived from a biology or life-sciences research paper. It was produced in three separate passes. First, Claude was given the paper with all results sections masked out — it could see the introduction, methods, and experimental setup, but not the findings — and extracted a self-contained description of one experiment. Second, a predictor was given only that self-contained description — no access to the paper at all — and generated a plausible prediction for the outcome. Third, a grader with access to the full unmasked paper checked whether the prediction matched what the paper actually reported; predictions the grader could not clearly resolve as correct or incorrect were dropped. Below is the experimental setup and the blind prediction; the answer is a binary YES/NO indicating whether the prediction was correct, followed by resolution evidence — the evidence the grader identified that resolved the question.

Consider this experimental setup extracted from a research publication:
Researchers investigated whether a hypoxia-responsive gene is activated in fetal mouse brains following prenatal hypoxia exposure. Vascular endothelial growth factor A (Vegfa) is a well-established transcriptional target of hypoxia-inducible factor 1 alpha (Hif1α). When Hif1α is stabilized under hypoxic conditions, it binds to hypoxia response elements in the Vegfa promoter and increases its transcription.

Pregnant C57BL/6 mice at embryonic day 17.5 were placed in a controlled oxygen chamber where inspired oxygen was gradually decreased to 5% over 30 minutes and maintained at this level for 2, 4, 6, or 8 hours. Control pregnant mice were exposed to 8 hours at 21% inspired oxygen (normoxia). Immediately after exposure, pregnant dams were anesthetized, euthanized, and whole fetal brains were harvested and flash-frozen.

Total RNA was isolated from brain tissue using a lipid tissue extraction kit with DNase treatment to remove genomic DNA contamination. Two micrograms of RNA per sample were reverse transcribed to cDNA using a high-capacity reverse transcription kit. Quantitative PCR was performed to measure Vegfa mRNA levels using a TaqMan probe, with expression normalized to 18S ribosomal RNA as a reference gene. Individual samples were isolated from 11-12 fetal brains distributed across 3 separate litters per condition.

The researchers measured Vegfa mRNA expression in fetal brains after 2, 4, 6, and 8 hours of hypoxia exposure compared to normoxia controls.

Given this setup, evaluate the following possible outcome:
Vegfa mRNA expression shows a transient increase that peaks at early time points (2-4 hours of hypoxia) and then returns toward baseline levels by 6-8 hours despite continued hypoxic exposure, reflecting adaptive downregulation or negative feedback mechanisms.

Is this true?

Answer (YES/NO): NO